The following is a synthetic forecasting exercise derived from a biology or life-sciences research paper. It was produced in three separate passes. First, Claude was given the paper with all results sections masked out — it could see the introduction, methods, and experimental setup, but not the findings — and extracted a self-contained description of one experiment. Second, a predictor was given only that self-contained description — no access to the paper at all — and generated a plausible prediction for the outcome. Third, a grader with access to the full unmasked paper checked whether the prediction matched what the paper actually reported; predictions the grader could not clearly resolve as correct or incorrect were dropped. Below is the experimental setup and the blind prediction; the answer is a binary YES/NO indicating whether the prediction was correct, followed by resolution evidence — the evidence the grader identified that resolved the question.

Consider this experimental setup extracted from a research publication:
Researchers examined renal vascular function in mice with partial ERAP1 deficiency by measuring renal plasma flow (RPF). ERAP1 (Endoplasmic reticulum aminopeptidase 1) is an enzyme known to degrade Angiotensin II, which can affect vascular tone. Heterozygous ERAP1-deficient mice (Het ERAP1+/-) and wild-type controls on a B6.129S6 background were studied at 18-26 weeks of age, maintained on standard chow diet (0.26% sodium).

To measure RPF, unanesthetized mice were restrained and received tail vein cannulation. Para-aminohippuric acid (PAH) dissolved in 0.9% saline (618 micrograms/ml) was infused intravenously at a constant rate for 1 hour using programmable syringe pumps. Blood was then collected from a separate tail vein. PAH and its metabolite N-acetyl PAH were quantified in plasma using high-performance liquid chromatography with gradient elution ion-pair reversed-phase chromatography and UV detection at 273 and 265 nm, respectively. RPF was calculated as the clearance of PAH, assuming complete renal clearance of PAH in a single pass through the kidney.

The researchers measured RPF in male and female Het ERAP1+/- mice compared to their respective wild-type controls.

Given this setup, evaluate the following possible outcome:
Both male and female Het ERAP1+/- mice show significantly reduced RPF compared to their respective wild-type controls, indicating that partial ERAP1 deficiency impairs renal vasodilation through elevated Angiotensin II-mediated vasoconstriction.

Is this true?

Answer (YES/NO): NO